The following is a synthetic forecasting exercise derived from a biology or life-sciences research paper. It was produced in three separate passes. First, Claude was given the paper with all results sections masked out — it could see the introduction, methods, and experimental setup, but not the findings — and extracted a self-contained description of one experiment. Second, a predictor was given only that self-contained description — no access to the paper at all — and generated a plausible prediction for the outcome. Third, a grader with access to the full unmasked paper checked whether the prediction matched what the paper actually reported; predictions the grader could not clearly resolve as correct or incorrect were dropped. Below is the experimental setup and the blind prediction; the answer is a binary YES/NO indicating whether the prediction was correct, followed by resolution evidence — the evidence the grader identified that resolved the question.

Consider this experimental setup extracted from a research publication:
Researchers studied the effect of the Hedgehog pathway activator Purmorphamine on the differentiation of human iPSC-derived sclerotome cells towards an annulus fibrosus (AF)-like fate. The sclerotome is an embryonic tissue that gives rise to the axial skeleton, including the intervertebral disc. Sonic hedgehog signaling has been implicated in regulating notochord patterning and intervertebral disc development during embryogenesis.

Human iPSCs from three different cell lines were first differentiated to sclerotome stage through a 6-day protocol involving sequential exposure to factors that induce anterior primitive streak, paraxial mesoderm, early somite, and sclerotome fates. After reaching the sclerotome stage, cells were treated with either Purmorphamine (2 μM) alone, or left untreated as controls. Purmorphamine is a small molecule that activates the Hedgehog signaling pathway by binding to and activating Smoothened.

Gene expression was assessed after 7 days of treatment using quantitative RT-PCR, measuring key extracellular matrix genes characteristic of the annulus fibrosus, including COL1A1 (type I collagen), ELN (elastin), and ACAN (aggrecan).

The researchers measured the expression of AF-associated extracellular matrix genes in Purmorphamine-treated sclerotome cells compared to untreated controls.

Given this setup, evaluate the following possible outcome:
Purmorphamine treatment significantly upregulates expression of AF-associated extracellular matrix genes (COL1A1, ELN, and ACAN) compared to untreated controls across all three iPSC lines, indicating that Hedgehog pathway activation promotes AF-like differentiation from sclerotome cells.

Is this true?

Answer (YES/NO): NO